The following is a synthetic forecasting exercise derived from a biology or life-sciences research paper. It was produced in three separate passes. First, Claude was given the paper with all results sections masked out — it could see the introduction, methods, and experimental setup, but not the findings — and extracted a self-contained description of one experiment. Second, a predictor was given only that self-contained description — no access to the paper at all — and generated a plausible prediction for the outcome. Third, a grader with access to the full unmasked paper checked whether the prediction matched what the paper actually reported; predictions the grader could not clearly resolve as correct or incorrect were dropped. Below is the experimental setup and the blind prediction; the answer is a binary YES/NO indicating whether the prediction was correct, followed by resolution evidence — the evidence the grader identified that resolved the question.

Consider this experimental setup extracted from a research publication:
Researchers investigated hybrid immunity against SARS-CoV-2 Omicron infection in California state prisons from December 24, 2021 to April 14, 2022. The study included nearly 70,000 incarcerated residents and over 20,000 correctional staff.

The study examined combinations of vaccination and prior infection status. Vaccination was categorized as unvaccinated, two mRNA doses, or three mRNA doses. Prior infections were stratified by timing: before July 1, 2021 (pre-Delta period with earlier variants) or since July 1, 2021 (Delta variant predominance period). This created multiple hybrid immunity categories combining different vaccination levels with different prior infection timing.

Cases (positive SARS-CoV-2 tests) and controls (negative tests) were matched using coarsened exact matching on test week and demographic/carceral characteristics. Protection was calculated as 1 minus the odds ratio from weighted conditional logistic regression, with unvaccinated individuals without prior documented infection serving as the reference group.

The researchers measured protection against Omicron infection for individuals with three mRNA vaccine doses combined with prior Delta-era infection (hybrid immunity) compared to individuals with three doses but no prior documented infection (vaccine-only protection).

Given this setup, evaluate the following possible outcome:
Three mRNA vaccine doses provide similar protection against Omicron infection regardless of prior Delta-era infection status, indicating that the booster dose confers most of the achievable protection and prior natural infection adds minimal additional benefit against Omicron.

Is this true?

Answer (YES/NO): NO